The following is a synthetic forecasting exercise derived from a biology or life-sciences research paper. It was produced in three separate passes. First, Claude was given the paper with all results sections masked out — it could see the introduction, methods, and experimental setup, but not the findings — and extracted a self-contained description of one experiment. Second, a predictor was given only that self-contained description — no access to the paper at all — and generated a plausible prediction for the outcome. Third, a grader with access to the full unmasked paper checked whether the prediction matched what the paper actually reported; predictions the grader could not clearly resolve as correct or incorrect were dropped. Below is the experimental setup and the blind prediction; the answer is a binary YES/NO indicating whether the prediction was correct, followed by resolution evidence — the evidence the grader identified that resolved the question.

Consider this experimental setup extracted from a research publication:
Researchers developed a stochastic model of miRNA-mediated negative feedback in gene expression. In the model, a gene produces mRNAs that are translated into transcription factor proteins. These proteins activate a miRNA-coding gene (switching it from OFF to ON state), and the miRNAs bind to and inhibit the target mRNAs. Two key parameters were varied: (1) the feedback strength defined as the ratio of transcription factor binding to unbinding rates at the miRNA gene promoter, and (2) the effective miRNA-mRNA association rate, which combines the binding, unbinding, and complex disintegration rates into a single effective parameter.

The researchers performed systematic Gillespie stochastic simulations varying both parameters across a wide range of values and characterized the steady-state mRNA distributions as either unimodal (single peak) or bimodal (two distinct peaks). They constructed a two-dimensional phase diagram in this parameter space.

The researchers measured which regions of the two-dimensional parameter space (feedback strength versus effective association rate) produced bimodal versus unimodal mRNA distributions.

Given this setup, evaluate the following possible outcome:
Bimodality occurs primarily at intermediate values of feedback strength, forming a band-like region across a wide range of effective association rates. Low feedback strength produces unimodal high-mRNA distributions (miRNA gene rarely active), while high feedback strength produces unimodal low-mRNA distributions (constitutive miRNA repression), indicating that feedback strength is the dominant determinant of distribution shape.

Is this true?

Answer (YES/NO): NO